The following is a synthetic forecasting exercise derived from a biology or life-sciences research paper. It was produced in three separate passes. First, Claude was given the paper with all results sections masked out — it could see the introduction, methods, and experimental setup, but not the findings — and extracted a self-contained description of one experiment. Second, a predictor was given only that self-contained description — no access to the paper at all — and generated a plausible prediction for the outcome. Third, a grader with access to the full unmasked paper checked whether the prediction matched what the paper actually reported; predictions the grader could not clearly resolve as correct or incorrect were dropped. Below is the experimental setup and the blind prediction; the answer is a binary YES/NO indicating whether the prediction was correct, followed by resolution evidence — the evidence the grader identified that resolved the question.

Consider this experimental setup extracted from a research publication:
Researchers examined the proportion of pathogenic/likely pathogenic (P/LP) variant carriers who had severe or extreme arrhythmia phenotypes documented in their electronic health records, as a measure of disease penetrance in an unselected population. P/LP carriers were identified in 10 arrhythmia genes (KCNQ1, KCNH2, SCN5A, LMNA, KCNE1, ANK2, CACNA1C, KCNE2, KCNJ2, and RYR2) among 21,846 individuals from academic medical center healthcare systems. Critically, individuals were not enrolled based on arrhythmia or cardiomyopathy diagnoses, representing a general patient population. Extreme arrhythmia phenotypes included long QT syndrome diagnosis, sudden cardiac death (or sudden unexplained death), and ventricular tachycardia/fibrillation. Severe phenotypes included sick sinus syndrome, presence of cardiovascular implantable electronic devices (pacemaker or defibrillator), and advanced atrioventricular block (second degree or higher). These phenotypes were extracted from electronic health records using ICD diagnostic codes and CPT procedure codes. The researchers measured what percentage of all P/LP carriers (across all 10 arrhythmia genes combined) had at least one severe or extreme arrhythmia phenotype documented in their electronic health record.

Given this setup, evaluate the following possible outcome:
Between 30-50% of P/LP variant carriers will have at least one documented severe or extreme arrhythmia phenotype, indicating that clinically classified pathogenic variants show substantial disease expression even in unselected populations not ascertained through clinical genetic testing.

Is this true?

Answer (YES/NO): NO